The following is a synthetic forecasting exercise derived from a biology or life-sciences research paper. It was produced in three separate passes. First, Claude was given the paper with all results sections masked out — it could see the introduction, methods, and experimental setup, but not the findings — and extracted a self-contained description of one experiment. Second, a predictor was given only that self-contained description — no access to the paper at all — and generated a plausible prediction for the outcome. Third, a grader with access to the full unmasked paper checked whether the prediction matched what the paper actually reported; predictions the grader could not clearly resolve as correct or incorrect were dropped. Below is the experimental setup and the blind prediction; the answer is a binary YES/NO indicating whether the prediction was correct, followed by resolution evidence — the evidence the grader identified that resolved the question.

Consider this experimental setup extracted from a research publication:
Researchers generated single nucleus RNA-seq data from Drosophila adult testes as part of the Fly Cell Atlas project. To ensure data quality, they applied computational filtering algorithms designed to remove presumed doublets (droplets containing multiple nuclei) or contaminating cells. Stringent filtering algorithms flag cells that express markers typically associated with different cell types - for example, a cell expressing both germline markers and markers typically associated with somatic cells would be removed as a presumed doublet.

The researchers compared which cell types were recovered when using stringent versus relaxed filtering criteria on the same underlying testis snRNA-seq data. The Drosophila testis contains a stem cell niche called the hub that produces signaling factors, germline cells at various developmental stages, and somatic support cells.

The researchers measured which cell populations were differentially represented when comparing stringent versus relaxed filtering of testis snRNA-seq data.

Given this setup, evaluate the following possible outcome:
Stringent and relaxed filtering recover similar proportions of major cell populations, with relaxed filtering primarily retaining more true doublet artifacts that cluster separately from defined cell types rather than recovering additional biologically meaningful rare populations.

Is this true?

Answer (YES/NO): NO